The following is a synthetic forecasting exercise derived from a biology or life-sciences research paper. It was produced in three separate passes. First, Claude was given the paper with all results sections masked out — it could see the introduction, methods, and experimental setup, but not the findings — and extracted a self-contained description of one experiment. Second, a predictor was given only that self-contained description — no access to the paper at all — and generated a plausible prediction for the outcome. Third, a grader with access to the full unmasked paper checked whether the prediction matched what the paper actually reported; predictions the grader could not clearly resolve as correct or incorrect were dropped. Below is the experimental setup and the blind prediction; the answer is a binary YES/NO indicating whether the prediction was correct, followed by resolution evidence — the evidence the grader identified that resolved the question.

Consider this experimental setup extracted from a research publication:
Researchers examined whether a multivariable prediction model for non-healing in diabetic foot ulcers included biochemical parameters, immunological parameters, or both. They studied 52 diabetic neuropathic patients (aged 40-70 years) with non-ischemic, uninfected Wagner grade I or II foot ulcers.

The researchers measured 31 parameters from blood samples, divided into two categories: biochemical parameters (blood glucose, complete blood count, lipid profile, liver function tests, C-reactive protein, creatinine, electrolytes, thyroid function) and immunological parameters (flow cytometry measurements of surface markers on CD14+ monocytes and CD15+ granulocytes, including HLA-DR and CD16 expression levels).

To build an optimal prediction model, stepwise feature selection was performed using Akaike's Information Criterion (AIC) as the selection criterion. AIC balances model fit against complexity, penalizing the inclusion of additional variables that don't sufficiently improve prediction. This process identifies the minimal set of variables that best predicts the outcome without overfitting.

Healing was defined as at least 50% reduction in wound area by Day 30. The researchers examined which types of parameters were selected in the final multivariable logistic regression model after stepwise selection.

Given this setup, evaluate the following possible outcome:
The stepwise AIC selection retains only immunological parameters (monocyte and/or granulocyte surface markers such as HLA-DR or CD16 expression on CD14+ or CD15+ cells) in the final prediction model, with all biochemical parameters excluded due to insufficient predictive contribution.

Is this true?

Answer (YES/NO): NO